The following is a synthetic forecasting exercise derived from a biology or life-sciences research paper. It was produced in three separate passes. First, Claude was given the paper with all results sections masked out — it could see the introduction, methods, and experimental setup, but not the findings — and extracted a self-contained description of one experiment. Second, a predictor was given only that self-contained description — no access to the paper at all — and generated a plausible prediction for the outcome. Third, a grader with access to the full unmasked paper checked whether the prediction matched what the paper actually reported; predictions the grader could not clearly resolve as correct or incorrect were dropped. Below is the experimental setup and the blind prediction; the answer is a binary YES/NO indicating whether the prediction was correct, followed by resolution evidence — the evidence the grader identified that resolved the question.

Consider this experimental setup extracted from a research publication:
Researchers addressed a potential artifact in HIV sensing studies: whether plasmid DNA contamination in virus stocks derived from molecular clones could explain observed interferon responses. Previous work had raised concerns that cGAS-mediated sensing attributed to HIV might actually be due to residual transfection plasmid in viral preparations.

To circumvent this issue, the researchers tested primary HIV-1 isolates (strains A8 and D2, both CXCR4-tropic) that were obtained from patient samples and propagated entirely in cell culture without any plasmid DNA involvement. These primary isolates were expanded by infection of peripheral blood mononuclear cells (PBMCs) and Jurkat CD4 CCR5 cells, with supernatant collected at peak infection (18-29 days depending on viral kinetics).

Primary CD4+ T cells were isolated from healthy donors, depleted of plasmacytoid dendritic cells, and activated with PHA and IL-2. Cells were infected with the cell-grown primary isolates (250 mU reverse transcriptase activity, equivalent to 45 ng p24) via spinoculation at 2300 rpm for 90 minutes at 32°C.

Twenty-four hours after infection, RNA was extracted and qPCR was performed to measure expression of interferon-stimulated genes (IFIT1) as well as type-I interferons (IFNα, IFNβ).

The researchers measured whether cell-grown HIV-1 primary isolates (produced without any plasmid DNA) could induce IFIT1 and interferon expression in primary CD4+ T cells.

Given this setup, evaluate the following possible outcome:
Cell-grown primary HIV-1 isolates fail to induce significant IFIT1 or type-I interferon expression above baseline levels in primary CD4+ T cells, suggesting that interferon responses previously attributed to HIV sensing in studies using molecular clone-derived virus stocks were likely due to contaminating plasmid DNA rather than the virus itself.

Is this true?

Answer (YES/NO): NO